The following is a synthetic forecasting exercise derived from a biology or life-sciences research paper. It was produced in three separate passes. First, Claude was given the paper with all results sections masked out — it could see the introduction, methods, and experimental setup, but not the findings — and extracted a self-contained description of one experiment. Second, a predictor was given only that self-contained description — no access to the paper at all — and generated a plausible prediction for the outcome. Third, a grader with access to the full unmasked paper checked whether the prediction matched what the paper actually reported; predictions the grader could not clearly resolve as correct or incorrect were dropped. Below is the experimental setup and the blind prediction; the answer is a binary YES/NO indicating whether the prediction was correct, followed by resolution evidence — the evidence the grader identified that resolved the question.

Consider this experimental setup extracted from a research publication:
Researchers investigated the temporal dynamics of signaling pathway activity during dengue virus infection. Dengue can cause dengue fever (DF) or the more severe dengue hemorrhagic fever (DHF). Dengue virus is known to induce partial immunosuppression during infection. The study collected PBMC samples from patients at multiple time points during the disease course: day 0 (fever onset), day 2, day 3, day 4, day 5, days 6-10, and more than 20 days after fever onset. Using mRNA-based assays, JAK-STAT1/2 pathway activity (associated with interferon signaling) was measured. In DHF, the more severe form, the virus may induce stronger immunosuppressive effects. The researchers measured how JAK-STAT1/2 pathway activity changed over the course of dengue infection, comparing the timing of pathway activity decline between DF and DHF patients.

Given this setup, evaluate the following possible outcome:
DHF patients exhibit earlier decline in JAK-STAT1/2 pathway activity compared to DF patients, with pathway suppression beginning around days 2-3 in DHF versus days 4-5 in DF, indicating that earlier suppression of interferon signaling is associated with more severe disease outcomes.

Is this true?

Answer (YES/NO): NO